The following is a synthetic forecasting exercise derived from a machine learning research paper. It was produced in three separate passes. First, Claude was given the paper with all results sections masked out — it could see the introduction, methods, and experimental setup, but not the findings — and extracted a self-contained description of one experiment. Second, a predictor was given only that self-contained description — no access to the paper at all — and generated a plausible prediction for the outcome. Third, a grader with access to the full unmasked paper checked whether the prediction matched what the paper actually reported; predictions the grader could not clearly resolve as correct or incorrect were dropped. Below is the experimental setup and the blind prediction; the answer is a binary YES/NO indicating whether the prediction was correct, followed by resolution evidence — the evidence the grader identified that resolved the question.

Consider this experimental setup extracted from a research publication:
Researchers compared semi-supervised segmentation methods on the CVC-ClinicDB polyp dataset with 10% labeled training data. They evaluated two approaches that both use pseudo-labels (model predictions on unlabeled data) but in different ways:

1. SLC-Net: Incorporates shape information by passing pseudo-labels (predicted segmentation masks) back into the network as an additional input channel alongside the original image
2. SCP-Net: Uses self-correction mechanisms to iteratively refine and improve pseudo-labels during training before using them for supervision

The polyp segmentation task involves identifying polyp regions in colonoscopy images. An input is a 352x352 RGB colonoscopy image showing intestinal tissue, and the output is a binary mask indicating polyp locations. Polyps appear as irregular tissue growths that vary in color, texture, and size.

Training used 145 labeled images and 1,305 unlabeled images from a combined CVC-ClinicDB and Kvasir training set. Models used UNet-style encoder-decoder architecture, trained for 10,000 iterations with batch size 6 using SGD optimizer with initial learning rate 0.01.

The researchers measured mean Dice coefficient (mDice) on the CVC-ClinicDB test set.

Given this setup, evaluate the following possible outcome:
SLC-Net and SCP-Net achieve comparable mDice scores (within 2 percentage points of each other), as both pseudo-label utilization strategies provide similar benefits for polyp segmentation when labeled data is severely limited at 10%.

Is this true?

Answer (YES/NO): NO